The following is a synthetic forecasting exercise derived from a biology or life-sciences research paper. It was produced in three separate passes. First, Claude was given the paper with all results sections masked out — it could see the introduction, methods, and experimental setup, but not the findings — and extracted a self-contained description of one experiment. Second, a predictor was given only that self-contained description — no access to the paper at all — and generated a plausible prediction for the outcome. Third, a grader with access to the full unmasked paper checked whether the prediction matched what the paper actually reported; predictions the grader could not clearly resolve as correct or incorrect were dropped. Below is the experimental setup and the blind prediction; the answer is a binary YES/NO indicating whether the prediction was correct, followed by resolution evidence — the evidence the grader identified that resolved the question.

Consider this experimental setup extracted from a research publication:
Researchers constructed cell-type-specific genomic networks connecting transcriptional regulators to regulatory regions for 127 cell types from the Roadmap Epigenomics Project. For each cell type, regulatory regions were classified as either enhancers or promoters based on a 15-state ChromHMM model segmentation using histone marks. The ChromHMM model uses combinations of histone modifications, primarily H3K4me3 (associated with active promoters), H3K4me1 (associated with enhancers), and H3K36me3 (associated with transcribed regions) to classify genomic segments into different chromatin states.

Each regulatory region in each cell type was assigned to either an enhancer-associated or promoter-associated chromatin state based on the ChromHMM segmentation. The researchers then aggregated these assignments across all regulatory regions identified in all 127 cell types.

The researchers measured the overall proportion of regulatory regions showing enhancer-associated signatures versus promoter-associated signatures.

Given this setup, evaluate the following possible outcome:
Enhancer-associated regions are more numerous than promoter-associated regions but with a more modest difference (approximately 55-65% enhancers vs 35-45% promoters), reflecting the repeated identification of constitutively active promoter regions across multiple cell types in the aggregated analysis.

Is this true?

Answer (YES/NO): NO